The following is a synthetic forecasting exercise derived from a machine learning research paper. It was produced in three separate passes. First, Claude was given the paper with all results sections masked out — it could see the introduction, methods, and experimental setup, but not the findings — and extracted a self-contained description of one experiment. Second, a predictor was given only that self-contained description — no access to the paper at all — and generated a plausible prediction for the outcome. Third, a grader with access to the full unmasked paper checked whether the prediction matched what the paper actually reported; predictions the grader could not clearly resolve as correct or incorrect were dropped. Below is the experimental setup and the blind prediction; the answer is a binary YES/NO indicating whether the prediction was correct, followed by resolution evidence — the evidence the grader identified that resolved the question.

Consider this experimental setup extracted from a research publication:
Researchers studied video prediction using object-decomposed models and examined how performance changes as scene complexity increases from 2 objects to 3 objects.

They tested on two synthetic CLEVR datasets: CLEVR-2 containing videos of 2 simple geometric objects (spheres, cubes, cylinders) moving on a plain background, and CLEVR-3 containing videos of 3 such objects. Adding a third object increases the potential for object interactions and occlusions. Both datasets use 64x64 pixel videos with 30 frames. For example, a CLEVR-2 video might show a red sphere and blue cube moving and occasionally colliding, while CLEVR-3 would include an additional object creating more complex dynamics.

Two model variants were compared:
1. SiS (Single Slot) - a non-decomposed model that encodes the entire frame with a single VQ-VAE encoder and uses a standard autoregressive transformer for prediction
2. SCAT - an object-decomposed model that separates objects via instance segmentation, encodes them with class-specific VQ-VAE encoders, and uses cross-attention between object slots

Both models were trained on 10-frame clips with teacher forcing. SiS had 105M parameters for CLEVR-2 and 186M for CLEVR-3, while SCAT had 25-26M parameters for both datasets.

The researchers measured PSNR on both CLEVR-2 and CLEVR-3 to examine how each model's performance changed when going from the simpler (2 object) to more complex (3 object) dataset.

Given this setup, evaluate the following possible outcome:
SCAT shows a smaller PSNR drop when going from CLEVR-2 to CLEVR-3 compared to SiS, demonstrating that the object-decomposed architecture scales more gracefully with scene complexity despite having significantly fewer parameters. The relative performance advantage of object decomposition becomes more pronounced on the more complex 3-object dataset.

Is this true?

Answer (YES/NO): NO